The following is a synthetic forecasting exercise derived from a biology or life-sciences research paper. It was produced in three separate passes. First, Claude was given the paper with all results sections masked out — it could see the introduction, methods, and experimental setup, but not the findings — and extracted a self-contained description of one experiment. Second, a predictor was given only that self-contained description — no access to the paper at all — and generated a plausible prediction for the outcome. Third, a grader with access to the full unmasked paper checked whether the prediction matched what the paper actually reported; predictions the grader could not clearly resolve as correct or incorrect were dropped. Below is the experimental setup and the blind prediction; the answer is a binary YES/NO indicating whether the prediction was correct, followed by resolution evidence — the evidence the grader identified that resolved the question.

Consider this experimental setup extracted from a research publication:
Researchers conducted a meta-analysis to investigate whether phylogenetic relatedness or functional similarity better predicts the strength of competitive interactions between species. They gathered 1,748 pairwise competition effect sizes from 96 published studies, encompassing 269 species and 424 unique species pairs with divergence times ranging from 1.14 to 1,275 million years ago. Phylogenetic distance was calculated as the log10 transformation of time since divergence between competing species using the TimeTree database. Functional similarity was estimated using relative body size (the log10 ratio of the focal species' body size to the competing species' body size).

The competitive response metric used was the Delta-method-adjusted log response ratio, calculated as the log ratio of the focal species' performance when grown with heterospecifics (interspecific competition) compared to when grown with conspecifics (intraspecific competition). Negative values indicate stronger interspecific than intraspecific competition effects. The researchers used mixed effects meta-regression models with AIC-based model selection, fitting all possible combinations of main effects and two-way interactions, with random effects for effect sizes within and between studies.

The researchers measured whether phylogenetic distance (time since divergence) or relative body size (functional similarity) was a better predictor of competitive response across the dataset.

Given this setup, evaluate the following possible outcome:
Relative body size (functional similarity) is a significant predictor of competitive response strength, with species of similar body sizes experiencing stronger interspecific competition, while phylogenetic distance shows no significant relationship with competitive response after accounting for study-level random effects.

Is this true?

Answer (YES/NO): NO